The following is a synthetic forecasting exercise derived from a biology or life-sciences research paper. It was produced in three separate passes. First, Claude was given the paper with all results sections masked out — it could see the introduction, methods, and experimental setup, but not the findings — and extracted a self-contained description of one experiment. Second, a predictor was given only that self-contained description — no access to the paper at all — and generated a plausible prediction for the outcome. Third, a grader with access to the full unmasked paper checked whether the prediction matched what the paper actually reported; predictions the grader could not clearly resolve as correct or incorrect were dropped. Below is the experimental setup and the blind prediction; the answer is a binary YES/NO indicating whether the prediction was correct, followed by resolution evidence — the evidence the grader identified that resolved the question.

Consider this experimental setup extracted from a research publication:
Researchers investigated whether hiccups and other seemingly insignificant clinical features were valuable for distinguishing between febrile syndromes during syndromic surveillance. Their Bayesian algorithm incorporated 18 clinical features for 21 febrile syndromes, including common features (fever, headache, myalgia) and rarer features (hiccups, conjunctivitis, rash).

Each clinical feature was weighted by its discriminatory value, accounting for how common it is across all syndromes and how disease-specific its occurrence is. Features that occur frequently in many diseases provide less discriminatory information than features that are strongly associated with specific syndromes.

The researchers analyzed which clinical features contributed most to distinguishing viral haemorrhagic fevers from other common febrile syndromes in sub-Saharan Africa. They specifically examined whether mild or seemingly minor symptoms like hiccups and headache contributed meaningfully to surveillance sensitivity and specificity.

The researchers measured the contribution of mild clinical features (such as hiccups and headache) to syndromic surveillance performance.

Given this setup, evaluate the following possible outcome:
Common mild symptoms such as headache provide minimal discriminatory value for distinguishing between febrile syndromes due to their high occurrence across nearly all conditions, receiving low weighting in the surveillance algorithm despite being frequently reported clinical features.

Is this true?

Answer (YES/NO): NO